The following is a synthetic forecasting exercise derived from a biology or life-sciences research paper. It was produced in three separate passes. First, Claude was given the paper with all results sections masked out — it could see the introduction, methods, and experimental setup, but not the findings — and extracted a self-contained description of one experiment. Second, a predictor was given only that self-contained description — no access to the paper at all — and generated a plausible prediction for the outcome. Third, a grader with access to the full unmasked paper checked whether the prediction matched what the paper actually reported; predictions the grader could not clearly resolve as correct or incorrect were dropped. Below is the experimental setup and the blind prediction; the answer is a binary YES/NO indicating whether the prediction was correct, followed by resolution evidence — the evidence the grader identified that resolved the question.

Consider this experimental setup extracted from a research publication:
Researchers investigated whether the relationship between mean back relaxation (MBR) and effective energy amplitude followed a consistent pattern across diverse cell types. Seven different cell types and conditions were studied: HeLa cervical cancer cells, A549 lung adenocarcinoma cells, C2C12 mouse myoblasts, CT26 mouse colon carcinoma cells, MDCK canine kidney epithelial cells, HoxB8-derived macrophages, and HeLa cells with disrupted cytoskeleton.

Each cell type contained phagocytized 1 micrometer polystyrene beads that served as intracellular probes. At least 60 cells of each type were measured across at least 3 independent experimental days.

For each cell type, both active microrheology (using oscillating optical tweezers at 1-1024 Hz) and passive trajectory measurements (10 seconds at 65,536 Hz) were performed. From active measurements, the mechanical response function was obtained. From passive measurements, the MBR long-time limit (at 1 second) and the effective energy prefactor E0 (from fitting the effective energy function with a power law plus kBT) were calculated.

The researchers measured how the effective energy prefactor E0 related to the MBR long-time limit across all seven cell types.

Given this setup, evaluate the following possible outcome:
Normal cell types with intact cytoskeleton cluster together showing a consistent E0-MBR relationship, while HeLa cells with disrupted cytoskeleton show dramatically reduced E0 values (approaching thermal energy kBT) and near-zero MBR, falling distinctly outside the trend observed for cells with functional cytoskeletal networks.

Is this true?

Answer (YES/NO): NO